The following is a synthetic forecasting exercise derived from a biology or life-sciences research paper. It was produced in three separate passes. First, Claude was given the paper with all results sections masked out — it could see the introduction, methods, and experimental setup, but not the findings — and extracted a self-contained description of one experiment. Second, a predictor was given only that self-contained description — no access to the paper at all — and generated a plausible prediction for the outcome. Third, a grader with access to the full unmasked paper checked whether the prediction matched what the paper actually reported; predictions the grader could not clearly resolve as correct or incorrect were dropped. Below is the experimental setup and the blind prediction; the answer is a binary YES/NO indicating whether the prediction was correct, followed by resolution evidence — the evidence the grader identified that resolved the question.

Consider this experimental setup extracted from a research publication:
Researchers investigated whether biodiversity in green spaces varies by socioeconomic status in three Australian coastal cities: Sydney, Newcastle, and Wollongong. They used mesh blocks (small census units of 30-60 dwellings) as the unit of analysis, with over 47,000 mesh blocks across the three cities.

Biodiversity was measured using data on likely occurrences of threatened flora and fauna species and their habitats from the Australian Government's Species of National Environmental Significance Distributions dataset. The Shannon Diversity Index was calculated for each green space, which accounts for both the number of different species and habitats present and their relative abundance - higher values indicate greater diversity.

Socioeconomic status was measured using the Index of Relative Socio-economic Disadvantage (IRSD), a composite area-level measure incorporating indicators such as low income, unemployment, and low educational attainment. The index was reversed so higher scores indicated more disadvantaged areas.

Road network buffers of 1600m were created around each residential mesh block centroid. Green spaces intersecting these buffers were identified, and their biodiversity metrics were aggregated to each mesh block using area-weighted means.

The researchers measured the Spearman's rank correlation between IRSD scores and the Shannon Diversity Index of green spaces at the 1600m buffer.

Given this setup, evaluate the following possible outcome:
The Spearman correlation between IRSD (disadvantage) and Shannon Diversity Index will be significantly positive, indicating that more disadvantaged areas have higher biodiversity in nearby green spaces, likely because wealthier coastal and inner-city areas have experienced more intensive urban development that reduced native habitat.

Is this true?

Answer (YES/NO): NO